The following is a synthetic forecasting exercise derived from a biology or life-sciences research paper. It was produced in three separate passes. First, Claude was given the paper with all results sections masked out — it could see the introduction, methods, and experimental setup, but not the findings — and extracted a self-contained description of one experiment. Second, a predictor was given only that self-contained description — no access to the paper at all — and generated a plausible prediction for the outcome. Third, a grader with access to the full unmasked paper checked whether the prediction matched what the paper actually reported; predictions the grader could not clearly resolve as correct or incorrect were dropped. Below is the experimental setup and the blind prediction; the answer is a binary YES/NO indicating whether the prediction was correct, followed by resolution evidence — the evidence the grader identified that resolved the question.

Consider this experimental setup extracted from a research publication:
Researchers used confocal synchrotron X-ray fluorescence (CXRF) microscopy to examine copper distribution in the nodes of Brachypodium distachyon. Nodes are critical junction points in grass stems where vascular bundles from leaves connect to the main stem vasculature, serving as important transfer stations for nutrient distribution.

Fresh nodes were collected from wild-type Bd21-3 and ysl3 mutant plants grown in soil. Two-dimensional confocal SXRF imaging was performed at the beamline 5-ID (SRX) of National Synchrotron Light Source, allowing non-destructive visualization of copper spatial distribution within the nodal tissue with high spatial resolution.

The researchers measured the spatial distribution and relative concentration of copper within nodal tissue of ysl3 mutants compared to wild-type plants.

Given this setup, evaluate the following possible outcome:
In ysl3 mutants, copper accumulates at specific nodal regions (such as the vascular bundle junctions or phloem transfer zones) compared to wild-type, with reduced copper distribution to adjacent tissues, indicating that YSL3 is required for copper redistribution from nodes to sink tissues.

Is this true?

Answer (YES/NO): NO